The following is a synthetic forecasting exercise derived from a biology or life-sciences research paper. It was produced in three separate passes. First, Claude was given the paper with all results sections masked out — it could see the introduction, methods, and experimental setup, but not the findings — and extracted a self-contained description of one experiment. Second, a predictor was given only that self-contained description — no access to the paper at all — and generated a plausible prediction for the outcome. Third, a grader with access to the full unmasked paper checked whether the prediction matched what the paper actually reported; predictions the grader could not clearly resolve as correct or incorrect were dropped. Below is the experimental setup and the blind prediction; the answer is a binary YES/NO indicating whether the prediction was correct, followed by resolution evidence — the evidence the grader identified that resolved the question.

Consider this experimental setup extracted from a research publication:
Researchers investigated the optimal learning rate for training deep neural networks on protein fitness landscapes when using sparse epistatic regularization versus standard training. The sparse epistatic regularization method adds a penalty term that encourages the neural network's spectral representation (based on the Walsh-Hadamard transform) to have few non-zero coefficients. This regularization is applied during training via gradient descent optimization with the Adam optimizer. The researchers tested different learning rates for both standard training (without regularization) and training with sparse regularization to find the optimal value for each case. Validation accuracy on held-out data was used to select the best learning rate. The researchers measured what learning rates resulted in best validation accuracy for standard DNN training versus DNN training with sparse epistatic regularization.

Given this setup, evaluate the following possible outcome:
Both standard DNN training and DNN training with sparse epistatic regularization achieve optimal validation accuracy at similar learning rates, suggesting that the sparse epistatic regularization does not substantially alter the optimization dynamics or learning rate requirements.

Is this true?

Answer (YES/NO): NO